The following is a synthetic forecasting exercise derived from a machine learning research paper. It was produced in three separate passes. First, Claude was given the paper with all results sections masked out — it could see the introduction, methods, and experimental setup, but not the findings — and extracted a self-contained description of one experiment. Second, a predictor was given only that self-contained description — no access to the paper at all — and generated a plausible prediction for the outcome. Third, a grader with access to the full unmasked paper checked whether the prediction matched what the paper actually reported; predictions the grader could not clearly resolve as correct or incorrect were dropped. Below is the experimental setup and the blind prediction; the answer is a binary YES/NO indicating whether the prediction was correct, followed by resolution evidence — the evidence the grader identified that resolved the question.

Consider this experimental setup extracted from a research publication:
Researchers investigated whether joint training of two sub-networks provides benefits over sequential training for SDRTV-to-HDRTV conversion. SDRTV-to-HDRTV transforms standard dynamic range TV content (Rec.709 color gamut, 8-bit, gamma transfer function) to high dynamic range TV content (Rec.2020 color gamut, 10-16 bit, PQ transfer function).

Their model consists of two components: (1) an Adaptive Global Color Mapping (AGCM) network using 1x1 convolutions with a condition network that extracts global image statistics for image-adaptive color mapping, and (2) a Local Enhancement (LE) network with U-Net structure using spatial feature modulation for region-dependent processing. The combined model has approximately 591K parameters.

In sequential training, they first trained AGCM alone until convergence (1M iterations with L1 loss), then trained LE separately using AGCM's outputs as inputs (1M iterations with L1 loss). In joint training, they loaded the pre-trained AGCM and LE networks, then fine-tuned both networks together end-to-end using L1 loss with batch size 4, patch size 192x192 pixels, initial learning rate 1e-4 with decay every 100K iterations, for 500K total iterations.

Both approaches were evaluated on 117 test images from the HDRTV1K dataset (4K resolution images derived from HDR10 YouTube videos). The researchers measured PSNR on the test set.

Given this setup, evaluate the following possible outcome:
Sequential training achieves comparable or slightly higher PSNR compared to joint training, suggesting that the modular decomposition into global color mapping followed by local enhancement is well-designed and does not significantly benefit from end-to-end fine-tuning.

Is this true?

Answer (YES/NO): NO